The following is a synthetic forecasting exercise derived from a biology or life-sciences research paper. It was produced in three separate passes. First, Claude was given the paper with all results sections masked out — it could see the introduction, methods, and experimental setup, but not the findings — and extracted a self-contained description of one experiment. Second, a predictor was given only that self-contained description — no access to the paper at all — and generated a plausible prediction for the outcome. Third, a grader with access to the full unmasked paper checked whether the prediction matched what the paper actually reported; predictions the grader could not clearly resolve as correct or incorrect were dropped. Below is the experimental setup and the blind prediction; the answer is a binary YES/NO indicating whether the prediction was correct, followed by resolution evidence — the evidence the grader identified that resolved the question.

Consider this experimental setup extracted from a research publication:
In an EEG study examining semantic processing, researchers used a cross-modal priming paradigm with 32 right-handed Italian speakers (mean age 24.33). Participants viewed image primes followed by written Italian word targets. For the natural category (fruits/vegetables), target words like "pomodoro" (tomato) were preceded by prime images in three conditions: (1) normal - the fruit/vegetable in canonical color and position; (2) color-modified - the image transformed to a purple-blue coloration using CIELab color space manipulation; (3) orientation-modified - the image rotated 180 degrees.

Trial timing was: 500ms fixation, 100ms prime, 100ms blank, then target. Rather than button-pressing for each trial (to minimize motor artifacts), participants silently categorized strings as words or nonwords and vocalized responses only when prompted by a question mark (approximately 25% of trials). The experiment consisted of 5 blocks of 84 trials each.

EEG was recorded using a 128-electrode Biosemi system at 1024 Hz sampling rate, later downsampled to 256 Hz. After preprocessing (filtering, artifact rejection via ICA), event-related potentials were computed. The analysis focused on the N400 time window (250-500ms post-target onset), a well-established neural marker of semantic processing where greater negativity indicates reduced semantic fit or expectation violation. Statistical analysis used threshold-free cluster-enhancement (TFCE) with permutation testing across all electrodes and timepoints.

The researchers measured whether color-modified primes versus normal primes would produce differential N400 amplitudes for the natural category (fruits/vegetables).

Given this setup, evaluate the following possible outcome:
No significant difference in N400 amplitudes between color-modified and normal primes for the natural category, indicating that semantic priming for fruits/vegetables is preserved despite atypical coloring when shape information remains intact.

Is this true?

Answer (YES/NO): NO